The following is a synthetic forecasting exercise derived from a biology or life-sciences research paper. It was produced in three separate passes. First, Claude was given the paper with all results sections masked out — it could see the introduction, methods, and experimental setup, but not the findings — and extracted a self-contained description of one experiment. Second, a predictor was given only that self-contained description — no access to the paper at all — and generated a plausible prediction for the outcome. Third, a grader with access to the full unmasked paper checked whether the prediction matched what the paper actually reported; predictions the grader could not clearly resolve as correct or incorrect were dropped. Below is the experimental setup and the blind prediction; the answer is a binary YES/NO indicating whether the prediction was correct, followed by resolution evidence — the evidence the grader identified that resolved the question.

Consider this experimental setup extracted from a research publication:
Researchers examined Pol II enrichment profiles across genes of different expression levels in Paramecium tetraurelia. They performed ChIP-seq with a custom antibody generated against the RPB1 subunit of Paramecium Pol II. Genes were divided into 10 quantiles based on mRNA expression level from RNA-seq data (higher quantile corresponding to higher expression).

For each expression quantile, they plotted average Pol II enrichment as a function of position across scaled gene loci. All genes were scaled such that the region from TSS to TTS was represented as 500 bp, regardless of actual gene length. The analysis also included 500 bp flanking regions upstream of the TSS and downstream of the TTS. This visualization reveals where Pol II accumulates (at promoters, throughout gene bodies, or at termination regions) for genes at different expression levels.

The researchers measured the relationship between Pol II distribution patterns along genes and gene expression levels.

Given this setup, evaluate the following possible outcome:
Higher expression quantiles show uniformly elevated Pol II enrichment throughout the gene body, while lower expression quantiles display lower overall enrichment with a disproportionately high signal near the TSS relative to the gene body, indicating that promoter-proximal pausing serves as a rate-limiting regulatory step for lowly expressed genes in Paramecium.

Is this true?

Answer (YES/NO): NO